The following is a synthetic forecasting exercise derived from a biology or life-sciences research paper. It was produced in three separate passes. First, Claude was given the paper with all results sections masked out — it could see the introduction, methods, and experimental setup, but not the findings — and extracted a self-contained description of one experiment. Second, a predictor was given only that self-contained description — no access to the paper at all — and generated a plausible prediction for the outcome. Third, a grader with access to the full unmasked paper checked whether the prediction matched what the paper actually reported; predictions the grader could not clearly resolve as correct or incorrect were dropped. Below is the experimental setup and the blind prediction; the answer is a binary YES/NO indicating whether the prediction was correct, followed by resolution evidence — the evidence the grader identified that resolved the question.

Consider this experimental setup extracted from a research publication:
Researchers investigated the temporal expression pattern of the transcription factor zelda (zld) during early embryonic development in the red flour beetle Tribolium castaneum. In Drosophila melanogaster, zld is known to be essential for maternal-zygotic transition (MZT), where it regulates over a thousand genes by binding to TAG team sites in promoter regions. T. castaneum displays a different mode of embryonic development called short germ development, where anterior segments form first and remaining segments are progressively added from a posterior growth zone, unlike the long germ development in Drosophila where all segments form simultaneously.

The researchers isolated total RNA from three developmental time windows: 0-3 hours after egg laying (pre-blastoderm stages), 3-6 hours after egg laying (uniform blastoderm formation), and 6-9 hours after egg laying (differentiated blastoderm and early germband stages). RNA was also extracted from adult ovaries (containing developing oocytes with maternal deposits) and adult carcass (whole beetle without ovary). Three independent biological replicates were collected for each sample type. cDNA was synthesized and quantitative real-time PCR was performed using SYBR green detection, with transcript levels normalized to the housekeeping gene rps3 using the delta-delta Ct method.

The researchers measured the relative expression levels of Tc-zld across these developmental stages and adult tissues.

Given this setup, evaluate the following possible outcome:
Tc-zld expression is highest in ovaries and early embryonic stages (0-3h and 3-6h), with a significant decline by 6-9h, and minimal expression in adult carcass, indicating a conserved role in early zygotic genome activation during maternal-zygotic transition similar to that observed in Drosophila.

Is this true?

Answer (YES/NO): NO